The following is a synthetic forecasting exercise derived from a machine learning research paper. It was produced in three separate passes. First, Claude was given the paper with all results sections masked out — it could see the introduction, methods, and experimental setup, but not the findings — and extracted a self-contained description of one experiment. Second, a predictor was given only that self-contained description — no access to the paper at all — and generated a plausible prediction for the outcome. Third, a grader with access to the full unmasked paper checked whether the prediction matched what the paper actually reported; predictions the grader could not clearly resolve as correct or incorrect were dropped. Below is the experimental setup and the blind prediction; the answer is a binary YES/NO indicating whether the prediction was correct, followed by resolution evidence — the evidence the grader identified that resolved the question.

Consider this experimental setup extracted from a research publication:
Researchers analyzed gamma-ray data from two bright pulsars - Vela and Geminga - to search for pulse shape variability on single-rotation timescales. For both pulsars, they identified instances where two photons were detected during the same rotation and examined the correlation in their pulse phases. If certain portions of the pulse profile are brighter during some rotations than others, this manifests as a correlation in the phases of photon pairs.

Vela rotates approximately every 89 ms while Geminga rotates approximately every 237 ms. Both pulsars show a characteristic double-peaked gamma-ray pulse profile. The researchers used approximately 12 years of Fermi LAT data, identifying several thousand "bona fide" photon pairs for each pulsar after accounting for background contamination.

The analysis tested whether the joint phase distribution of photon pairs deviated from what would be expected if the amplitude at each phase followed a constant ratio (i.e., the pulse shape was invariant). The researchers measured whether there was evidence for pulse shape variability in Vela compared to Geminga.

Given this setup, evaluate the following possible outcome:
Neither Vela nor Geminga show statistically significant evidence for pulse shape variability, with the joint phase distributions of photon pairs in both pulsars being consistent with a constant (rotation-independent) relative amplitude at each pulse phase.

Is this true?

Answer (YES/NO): NO